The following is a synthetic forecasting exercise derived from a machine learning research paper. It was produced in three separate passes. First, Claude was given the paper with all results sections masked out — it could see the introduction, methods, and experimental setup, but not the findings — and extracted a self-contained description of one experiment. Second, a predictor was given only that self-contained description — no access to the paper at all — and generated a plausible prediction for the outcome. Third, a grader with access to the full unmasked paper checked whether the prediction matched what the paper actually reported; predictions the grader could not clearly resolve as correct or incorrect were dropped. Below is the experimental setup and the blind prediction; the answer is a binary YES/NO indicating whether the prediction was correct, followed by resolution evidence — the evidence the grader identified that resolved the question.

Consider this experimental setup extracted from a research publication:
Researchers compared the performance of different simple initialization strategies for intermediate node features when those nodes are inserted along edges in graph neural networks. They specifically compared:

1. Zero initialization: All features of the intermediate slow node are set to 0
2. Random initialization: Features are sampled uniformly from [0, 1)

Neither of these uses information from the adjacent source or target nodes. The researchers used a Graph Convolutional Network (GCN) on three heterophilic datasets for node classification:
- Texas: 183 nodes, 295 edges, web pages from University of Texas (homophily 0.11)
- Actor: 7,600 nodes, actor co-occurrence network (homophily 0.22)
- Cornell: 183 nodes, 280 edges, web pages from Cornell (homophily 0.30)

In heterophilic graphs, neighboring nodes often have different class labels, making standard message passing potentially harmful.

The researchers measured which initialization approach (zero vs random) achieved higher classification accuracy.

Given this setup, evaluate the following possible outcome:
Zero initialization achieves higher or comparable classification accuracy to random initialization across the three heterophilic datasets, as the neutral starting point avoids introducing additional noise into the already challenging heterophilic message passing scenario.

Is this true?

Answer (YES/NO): YES